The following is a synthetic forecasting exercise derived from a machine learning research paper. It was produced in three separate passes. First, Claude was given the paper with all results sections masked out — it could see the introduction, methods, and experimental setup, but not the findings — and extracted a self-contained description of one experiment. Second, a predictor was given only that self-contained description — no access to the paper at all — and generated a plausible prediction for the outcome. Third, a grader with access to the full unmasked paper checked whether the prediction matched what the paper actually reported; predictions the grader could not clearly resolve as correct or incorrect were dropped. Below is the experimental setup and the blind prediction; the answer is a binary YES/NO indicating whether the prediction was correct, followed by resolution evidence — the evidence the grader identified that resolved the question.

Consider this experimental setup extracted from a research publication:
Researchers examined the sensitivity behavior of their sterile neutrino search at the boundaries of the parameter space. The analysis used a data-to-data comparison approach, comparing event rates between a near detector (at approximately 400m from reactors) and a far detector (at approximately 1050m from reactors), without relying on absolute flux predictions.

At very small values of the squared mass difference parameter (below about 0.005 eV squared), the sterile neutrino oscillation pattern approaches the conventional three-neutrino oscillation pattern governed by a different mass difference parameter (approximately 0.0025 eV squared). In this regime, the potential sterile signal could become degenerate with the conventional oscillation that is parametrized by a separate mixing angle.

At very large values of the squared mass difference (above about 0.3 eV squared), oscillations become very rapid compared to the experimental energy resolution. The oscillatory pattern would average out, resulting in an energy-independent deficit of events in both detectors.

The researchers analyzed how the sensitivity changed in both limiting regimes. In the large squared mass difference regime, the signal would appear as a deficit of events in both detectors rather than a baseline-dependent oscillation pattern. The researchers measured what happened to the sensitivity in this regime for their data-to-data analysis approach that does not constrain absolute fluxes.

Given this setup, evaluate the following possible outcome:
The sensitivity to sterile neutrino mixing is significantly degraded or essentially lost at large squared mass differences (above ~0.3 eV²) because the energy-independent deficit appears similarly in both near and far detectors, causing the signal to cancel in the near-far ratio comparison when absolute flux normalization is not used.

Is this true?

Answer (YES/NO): YES